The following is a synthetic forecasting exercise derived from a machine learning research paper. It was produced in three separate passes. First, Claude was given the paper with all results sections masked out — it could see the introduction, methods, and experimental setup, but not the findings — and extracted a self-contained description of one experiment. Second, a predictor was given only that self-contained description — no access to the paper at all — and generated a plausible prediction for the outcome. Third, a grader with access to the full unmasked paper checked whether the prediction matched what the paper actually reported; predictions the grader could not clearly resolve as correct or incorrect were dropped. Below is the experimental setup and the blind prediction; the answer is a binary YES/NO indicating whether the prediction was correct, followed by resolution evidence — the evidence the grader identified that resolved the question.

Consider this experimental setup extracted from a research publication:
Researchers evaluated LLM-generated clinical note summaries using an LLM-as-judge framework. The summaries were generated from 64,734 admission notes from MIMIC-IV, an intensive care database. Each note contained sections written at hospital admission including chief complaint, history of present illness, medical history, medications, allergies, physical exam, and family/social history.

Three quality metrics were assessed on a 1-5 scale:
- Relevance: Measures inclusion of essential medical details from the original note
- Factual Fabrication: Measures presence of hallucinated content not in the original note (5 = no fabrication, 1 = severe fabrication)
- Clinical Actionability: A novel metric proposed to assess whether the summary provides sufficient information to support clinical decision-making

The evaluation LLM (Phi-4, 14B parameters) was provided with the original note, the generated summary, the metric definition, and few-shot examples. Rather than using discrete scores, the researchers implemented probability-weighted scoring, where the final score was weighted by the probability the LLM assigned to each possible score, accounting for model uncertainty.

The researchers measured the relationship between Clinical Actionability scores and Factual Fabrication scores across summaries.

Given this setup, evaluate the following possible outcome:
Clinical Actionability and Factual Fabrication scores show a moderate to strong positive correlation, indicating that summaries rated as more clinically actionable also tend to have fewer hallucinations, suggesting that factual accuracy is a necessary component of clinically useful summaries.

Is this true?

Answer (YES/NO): NO